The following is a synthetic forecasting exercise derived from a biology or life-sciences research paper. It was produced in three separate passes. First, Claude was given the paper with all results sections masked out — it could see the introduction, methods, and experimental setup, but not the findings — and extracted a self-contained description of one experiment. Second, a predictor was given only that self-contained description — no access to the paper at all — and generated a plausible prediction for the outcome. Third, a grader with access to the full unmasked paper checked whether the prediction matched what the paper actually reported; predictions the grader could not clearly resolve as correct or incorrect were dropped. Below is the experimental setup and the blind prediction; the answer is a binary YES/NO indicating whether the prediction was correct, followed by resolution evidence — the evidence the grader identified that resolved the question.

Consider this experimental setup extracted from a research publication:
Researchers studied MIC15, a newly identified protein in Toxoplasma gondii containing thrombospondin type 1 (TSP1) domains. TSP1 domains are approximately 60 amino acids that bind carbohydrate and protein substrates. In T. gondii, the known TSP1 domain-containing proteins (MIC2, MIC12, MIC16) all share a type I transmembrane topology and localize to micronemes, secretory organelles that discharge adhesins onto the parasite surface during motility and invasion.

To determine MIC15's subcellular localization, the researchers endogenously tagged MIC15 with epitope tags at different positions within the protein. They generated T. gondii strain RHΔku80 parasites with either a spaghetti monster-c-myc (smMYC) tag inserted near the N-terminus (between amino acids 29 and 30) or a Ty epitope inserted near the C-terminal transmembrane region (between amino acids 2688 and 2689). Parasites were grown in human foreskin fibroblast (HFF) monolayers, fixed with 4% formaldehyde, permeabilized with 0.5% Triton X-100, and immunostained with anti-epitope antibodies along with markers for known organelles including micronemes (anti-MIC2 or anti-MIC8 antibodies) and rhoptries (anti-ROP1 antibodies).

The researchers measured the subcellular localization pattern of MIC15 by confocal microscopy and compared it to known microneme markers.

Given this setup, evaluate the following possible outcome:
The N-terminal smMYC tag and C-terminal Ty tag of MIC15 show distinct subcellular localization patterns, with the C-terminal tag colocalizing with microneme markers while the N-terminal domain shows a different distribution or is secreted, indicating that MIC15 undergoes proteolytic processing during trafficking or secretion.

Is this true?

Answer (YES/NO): NO